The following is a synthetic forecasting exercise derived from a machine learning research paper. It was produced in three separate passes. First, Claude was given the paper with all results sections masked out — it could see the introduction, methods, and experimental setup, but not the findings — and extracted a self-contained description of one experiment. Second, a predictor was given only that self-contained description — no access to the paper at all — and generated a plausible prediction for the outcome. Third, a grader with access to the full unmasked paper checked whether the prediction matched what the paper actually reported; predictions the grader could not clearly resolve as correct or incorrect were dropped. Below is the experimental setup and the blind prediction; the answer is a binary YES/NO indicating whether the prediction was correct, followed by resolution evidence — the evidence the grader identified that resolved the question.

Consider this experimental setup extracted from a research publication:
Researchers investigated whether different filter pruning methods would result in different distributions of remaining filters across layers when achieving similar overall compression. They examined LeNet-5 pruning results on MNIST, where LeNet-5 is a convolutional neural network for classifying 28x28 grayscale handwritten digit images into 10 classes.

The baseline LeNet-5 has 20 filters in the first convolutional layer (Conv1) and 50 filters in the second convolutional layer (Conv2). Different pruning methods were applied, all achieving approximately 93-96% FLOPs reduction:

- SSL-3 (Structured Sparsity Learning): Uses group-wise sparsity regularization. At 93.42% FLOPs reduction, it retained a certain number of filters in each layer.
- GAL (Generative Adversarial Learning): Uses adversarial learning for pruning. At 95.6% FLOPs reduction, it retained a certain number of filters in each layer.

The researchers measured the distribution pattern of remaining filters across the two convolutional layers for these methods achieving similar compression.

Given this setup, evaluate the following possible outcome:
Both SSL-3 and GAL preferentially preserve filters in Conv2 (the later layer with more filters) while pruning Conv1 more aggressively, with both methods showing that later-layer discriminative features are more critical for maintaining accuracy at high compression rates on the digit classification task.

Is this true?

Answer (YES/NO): YES